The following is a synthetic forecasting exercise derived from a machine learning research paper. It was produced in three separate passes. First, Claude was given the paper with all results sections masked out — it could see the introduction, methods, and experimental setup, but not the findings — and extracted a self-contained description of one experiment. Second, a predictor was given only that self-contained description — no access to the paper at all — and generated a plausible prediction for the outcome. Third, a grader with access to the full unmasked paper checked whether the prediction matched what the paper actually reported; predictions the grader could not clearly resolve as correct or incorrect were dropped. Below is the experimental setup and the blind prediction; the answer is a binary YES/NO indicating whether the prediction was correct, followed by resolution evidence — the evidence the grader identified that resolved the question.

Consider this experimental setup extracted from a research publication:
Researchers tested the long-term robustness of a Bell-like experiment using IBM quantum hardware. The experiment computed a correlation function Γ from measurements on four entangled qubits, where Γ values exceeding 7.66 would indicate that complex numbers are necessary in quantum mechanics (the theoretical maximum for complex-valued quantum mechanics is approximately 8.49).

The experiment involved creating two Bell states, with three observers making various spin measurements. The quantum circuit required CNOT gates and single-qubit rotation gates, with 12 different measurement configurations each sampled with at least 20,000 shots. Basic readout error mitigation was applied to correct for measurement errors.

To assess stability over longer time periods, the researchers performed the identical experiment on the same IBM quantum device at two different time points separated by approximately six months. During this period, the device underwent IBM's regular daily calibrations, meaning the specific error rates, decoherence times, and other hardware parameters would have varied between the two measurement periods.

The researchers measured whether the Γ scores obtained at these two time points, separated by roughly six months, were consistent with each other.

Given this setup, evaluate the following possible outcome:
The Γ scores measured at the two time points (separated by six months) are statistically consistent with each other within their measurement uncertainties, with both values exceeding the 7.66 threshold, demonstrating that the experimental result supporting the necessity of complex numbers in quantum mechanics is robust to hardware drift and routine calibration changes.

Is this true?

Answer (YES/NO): YES